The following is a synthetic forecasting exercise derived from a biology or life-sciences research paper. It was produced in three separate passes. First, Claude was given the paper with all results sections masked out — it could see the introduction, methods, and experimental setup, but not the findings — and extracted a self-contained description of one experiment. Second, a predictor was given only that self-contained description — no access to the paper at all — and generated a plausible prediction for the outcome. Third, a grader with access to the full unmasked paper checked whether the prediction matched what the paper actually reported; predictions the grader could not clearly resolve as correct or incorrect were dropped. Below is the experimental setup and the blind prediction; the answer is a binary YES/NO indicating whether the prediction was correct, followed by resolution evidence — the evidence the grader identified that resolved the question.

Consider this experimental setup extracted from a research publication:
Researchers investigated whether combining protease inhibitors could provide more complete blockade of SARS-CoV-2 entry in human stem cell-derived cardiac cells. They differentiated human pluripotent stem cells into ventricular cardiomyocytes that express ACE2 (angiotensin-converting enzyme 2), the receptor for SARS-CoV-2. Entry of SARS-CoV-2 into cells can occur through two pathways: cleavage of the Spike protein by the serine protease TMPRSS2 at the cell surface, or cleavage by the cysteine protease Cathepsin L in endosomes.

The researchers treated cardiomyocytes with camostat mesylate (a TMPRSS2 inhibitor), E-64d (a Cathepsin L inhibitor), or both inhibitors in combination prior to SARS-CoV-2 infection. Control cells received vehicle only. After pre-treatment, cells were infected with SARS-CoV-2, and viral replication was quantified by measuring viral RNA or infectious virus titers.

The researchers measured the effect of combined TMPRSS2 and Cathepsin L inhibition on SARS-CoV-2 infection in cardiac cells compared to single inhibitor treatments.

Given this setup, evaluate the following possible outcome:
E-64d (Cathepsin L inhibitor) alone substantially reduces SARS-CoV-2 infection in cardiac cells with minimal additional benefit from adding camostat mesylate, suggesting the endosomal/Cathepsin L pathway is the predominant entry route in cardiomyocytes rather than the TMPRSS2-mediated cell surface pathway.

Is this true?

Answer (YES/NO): YES